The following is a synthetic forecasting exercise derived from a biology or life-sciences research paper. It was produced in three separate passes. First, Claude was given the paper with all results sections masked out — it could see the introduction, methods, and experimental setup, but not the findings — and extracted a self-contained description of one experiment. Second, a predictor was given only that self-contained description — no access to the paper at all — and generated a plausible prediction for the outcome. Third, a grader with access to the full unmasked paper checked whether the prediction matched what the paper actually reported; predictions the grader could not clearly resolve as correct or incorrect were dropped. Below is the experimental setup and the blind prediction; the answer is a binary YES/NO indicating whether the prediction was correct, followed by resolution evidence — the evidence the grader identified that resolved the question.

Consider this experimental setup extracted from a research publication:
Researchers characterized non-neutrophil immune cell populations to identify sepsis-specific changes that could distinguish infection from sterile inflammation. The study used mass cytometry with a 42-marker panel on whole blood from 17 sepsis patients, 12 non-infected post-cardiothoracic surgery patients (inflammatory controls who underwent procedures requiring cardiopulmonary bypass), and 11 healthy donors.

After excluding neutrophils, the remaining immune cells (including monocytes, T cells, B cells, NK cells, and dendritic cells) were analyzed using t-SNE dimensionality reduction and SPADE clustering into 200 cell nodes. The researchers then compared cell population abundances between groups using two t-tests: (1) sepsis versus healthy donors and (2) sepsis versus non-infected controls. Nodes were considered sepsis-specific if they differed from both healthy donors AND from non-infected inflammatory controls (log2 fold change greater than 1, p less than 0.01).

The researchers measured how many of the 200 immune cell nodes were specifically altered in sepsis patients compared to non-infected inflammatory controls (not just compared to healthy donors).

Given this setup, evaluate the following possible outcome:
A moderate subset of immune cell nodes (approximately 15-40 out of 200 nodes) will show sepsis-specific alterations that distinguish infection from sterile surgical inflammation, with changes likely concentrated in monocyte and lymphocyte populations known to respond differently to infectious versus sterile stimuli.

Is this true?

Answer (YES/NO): YES